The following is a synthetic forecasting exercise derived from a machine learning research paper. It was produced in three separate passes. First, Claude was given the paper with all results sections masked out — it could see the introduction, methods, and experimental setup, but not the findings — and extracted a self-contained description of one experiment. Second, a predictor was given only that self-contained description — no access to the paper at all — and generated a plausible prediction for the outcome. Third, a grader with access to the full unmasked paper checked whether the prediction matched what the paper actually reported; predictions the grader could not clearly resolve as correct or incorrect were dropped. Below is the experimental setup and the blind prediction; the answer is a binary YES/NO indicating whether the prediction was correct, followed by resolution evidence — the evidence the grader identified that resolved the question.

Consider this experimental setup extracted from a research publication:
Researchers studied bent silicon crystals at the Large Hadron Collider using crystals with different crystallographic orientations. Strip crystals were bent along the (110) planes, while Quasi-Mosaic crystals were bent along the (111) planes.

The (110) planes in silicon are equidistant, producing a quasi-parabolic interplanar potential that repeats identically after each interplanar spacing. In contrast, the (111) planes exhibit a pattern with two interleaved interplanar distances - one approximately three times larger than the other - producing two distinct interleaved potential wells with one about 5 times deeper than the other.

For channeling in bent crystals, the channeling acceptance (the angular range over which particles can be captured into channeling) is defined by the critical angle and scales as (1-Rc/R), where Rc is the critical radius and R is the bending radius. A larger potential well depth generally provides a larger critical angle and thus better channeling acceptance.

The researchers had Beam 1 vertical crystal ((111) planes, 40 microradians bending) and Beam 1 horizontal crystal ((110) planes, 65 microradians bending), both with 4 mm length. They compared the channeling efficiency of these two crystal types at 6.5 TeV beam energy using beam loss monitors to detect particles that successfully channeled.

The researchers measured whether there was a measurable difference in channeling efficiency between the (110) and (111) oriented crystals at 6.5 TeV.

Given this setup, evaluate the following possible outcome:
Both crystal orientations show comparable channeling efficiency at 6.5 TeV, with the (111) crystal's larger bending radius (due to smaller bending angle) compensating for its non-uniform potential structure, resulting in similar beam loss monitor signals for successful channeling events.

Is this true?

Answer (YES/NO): NO